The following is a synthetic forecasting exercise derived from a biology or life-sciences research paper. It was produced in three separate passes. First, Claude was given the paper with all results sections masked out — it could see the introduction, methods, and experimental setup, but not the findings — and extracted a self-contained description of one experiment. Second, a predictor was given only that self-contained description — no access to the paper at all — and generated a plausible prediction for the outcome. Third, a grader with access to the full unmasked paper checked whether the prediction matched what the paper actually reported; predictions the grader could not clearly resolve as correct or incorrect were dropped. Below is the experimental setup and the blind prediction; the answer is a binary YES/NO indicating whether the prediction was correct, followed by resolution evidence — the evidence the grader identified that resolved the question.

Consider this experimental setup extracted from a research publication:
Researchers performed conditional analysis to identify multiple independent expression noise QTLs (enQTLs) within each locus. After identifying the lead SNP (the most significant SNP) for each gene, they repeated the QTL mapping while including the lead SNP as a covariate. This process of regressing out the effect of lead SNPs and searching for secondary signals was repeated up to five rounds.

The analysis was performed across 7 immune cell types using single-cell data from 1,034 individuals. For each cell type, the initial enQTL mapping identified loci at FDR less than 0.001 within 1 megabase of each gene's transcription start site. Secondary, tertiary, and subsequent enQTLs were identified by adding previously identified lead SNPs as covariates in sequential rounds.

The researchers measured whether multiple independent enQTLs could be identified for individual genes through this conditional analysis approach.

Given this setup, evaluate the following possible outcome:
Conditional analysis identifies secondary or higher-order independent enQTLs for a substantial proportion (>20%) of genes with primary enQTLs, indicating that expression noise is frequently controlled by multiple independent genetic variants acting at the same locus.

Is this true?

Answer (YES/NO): NO